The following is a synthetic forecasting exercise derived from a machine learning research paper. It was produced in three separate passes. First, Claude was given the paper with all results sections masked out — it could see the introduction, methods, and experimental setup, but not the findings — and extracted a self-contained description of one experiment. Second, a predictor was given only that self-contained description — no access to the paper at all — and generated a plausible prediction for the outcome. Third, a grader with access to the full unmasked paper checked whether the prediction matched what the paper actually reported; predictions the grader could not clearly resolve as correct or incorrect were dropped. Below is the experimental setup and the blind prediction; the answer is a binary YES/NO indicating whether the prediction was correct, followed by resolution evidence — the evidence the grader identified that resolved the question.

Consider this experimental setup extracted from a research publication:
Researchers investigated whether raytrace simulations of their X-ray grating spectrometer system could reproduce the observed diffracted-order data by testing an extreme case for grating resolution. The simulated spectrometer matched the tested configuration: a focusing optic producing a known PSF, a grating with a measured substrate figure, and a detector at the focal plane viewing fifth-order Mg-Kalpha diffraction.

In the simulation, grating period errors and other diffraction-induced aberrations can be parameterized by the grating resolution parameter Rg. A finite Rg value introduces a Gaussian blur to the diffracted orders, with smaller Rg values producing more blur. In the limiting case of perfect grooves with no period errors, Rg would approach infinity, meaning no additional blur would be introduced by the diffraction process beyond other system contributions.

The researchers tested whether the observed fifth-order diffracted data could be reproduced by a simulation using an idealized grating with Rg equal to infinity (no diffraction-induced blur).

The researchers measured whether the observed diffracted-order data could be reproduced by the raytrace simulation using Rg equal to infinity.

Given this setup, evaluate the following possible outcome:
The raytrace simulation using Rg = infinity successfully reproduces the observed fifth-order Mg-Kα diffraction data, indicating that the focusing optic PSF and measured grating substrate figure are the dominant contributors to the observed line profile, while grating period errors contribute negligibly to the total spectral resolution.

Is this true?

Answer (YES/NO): YES